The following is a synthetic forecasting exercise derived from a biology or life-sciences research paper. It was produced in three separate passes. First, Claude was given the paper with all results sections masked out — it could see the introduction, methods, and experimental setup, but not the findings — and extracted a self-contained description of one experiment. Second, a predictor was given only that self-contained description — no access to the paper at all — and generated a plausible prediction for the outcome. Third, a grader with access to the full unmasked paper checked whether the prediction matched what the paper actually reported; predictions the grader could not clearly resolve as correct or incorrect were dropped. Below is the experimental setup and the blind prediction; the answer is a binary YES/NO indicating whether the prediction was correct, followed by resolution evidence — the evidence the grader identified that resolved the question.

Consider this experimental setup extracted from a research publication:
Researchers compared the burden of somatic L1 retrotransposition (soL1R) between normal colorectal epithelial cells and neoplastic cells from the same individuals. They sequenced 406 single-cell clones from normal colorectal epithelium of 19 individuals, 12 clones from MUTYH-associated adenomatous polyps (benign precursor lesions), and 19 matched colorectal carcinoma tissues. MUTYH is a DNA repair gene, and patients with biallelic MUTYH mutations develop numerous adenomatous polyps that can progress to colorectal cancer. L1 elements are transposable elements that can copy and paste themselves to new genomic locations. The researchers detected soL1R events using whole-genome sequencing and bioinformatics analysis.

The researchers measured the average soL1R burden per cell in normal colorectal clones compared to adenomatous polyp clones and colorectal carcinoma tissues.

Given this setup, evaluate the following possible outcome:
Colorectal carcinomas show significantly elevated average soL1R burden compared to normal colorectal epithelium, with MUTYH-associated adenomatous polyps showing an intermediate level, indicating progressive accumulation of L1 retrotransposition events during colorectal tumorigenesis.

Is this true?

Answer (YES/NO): NO